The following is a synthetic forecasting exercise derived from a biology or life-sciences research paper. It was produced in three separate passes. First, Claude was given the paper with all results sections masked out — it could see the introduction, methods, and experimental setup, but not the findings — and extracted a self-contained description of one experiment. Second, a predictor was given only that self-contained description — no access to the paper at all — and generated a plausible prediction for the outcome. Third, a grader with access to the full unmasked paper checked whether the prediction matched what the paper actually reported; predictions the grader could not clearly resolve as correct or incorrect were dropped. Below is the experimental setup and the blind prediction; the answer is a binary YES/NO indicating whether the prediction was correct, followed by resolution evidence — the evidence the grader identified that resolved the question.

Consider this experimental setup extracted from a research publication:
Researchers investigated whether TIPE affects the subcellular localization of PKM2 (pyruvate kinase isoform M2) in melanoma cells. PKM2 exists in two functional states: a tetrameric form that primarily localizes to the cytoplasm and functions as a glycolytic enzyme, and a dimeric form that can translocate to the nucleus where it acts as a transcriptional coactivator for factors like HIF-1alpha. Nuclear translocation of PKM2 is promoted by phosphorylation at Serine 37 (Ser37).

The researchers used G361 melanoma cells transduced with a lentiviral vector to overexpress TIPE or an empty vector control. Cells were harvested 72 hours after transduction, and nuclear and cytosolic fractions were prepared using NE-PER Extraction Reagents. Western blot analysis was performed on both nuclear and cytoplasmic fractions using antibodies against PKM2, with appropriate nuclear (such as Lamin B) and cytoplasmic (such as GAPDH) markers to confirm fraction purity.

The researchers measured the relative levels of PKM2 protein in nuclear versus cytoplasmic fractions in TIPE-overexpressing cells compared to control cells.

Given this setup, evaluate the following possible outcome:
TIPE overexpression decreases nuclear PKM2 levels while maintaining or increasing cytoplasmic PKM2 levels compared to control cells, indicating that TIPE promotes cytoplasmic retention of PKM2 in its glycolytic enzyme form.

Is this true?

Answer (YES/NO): NO